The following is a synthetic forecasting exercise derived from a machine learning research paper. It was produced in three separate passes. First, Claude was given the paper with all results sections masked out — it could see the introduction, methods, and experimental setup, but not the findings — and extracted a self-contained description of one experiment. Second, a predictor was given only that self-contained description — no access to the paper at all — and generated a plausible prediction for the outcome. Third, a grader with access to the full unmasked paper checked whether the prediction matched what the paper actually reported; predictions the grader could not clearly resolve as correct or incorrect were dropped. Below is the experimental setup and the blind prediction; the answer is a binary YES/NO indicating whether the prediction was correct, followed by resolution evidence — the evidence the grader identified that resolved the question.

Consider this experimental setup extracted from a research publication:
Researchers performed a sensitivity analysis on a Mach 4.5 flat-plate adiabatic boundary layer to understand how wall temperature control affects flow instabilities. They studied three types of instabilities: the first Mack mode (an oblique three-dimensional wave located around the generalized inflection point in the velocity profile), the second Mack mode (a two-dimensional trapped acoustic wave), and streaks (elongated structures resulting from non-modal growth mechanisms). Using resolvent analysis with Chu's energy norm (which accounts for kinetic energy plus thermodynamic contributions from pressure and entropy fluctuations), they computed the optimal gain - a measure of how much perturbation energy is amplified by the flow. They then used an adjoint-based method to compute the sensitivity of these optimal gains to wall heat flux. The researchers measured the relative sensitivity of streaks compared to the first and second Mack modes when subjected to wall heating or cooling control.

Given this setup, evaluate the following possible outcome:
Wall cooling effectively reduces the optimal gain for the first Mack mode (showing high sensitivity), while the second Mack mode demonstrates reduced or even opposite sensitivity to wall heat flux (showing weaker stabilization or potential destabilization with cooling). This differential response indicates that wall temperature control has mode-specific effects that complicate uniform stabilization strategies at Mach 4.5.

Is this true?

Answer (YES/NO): YES